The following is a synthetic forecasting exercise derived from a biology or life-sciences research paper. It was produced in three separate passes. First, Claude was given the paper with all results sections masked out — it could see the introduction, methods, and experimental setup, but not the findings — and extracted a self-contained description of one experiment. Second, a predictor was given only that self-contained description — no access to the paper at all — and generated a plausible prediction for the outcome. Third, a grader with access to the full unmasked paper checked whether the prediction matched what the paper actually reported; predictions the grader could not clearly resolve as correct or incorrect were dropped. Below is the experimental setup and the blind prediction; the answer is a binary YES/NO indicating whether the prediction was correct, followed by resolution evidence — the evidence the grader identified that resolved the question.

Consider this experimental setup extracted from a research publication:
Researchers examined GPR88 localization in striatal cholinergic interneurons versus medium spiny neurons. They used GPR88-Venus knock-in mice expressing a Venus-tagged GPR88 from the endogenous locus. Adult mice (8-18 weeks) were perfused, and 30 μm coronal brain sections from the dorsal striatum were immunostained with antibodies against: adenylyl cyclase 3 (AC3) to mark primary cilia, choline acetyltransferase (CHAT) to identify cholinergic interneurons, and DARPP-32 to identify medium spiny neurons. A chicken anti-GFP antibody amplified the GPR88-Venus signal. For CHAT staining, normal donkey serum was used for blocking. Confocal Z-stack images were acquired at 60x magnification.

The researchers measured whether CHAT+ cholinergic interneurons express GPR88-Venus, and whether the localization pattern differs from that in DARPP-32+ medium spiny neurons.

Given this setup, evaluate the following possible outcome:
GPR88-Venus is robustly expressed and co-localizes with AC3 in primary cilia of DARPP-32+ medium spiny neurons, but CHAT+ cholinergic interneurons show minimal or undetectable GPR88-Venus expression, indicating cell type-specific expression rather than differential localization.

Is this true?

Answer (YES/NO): YES